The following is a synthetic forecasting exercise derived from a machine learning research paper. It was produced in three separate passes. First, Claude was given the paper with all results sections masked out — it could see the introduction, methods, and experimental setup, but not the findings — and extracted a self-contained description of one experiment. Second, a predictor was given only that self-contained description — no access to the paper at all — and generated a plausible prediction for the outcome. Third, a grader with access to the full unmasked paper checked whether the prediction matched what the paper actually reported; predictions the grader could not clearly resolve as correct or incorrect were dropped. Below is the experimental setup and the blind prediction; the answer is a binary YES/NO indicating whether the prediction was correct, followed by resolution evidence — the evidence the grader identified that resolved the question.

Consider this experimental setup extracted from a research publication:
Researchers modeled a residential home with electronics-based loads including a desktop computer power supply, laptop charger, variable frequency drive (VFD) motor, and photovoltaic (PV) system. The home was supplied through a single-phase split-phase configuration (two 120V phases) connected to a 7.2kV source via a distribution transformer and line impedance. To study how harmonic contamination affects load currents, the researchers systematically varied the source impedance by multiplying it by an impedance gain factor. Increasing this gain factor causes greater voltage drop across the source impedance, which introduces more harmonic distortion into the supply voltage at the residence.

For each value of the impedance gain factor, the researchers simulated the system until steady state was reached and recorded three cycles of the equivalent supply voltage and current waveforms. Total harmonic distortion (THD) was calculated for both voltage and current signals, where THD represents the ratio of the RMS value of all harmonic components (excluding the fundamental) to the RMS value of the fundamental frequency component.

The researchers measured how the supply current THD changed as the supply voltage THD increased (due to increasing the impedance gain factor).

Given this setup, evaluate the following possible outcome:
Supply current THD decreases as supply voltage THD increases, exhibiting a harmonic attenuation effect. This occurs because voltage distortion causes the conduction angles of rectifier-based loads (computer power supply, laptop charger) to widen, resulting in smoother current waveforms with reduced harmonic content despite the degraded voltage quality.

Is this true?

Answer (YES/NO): YES